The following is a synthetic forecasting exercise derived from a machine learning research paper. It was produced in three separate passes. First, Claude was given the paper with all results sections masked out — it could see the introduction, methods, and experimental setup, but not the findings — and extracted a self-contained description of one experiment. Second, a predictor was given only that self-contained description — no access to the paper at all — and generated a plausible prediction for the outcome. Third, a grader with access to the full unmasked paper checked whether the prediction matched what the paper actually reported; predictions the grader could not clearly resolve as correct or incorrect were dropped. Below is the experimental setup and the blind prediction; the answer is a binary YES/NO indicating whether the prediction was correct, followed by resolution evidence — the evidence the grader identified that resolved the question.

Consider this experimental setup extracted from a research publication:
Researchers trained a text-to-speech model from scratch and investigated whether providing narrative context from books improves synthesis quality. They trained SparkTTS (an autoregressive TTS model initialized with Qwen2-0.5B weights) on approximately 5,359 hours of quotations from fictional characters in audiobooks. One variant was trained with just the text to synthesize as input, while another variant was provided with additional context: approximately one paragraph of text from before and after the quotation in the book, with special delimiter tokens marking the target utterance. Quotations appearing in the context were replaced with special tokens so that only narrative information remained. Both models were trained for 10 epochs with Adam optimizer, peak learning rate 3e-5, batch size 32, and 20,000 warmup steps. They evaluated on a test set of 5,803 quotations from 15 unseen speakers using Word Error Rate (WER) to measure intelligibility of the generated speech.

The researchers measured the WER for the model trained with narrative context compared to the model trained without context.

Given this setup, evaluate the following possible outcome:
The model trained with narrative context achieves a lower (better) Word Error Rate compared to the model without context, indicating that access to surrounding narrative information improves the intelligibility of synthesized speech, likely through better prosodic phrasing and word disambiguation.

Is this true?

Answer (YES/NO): YES